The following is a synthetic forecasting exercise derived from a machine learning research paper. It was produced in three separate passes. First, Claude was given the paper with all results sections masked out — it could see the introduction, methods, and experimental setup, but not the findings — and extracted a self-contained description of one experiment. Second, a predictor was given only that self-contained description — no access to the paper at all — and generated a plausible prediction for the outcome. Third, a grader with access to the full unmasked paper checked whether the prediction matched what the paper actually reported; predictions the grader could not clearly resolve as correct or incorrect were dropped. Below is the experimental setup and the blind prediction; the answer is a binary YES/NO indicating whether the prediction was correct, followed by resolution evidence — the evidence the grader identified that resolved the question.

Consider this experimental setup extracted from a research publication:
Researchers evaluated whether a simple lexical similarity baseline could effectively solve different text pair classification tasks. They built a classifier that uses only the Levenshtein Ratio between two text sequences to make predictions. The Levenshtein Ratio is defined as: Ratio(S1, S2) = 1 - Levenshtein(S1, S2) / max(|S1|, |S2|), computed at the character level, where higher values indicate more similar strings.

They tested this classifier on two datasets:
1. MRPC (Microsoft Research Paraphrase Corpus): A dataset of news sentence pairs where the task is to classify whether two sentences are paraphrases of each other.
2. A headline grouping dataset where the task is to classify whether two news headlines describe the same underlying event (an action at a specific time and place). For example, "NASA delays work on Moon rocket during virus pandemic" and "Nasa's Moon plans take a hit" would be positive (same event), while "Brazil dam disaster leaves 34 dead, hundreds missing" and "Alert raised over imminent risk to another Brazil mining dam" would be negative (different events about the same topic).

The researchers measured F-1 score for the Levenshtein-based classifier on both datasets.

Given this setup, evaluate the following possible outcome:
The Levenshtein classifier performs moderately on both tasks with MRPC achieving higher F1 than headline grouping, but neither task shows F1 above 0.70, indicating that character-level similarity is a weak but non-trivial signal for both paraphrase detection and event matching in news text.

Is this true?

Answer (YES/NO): NO